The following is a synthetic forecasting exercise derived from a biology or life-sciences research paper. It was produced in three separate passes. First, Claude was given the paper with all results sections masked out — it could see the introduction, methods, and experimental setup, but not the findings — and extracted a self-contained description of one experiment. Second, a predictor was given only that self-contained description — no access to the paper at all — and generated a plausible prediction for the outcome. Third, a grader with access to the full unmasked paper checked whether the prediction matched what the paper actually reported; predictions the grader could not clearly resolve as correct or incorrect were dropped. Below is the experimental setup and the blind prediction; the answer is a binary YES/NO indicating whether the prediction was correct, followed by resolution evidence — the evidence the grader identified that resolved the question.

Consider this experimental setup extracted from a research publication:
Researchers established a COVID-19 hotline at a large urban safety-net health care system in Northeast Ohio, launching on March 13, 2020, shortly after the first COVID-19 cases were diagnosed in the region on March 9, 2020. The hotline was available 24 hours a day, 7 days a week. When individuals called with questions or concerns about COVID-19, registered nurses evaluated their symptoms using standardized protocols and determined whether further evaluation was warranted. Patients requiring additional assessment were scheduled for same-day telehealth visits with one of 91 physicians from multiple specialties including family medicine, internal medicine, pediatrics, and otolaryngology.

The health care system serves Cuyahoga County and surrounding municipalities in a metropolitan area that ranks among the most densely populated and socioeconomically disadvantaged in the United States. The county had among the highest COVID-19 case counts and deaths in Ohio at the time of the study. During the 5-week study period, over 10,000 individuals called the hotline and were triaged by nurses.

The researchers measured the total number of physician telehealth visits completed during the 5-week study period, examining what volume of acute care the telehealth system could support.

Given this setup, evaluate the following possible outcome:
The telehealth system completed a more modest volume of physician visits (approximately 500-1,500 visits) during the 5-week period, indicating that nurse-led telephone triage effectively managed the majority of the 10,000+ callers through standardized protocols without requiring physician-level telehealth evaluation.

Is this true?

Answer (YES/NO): NO